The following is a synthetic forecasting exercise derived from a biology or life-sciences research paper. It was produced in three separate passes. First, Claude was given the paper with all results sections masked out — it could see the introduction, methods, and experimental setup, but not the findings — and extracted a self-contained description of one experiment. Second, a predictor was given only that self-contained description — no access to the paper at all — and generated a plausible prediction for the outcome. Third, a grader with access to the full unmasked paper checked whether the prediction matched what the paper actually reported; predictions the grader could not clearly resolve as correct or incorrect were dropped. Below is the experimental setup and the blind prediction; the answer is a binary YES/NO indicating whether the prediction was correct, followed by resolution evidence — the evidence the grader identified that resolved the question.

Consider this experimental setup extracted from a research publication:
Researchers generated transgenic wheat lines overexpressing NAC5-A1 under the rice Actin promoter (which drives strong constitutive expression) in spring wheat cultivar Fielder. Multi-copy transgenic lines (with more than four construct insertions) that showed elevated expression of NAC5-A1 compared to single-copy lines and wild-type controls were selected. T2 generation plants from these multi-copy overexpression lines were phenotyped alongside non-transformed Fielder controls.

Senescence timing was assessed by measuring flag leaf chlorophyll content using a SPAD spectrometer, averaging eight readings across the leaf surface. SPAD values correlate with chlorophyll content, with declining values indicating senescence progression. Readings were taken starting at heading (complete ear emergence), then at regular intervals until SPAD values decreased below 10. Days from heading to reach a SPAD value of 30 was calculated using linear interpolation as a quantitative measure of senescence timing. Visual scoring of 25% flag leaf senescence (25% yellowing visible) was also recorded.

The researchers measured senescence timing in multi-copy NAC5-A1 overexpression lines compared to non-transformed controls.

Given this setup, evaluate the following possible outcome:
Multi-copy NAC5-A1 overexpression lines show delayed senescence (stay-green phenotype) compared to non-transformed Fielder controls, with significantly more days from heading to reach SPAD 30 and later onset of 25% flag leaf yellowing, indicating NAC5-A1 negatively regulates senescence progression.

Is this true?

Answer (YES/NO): NO